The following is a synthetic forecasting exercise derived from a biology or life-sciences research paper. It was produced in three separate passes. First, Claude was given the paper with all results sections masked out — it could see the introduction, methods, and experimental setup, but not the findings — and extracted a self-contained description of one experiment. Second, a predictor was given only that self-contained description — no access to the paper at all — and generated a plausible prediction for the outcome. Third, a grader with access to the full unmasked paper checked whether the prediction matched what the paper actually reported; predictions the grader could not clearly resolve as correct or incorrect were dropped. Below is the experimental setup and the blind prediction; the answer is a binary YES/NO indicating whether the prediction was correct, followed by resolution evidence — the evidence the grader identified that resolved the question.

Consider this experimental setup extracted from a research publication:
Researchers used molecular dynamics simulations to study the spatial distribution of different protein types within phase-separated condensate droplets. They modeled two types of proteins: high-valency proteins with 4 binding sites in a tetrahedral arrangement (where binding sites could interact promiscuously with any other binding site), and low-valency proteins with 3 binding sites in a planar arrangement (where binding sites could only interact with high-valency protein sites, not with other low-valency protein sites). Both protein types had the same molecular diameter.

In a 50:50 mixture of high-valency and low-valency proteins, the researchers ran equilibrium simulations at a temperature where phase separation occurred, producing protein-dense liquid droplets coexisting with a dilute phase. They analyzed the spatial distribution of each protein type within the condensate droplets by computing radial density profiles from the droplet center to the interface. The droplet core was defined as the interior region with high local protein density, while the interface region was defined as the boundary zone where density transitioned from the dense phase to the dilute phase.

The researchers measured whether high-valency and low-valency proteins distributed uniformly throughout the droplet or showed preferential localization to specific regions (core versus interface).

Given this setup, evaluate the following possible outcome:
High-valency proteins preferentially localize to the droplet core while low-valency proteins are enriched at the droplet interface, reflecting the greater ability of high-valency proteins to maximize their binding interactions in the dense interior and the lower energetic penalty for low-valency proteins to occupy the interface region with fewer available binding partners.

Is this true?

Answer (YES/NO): YES